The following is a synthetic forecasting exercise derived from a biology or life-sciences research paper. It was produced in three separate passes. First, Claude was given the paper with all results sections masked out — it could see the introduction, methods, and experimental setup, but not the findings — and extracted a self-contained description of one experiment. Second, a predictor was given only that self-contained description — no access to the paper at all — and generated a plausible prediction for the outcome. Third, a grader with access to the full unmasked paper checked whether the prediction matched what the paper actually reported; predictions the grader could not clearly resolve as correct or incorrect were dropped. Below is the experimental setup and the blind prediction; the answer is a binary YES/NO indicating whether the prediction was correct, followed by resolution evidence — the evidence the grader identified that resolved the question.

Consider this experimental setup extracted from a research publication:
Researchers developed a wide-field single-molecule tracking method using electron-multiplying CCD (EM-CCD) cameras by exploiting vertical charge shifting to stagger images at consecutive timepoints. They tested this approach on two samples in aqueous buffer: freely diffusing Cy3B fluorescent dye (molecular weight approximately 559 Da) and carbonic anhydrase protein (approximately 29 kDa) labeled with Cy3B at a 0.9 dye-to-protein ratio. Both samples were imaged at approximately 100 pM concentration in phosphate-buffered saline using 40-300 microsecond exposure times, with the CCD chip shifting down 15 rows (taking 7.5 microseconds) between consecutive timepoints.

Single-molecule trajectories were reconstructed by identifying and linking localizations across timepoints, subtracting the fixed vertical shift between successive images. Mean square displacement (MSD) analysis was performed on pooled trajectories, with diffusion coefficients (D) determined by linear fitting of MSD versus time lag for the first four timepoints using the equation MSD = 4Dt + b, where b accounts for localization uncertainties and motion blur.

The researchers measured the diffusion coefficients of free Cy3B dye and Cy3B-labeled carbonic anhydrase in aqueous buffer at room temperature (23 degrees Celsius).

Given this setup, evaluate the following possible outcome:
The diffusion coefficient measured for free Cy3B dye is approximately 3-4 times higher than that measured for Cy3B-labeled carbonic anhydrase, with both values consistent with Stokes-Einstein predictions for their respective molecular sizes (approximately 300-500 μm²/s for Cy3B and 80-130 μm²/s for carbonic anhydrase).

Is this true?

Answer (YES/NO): YES